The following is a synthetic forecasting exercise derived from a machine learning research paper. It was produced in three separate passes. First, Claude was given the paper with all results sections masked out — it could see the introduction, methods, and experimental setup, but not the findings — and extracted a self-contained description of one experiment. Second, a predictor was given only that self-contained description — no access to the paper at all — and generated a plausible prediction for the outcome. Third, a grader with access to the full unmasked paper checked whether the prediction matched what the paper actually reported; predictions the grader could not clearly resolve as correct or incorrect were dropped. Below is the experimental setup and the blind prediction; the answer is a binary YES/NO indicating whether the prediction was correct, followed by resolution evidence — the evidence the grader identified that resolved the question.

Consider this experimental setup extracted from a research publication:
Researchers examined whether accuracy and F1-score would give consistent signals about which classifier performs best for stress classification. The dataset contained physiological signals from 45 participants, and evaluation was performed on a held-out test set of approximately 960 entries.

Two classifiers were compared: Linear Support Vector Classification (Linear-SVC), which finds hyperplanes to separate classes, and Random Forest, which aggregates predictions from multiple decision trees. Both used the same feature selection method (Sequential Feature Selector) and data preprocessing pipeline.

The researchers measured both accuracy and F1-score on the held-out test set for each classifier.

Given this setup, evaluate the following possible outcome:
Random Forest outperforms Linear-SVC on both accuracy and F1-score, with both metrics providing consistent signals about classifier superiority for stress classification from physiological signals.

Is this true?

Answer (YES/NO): NO